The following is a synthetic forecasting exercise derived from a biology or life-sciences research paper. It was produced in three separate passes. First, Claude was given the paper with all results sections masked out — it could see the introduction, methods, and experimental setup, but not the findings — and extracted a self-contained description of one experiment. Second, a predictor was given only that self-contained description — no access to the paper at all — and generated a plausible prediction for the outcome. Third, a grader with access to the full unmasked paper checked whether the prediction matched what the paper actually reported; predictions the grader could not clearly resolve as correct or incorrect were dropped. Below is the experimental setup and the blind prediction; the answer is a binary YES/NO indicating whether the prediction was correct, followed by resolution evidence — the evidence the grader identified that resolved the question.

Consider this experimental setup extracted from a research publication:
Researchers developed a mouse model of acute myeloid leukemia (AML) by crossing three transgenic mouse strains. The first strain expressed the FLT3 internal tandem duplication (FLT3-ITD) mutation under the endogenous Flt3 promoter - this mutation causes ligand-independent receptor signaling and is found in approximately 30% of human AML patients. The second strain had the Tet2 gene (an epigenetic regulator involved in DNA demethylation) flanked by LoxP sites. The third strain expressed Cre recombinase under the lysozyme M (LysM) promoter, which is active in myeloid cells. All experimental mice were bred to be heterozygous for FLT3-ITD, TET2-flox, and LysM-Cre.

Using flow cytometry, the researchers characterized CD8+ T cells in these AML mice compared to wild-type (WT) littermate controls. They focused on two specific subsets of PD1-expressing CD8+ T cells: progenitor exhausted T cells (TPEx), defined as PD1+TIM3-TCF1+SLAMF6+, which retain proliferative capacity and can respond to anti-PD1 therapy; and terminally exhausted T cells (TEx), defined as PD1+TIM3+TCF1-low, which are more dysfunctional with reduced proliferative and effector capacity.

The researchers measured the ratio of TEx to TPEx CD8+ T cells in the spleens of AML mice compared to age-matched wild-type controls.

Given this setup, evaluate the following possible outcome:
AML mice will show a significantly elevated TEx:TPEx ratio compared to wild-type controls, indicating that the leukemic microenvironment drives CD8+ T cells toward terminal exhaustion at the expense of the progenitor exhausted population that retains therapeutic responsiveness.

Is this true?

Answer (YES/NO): YES